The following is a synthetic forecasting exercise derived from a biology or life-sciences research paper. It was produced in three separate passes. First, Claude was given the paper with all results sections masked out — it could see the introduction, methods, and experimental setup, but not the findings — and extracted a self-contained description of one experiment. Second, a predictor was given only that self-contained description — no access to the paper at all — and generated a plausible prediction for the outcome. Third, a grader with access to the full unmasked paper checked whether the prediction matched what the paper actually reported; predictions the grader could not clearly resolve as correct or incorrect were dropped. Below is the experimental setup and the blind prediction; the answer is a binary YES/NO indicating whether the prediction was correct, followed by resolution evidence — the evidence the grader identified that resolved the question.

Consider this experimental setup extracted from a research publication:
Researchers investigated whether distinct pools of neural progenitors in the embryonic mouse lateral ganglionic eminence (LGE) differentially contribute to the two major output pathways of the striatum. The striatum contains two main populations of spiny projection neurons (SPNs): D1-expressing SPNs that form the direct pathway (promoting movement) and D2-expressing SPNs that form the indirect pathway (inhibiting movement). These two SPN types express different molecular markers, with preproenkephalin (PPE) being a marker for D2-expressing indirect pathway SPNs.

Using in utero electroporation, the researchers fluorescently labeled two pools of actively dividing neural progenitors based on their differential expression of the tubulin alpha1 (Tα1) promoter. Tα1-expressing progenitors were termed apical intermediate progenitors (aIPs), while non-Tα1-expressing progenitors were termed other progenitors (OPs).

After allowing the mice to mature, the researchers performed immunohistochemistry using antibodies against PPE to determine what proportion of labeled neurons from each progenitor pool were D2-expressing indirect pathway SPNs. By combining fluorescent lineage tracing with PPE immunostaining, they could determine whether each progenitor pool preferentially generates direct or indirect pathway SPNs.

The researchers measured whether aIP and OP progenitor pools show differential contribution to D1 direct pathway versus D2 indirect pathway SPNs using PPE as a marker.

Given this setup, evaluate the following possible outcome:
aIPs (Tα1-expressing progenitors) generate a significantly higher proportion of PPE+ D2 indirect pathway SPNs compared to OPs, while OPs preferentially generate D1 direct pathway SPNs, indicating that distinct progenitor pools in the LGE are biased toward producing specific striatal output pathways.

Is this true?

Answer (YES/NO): NO